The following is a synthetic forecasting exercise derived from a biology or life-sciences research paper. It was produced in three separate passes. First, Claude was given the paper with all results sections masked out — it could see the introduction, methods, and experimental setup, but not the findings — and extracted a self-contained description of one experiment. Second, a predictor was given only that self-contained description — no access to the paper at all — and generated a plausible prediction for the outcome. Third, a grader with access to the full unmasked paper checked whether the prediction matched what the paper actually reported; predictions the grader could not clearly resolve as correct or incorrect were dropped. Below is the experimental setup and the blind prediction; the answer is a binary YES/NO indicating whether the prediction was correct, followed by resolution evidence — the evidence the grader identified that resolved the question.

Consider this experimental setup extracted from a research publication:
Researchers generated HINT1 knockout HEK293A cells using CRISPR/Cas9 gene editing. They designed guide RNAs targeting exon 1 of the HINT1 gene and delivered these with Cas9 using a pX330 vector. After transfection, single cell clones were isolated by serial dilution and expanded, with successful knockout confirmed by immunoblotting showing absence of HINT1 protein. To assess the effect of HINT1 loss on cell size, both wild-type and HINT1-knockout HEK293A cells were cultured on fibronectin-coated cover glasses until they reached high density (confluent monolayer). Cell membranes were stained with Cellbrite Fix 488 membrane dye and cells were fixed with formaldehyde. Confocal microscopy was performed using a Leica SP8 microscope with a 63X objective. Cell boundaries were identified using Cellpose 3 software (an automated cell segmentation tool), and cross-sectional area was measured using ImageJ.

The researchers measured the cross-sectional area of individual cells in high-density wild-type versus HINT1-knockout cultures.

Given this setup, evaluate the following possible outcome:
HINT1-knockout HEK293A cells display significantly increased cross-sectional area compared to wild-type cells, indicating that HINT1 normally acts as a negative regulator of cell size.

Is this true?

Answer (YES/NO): YES